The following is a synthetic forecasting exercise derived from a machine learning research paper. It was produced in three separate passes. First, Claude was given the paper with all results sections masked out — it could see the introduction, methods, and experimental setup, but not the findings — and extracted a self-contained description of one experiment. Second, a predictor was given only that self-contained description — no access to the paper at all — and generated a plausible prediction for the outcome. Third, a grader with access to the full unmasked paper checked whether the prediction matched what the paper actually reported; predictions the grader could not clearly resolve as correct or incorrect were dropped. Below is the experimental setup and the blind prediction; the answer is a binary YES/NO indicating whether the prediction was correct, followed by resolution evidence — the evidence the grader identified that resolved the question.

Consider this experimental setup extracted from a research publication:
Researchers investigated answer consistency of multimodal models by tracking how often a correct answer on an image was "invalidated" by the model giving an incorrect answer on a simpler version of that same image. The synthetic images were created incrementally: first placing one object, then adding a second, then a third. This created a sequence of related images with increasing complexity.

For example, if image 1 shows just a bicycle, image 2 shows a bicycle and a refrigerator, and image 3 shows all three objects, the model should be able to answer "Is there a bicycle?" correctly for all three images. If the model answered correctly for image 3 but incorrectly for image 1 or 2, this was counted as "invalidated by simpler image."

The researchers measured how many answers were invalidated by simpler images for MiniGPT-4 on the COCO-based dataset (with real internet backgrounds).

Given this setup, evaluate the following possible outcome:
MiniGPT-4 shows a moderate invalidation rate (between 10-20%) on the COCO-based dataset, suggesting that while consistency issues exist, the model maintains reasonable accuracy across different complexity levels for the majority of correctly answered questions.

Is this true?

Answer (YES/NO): NO